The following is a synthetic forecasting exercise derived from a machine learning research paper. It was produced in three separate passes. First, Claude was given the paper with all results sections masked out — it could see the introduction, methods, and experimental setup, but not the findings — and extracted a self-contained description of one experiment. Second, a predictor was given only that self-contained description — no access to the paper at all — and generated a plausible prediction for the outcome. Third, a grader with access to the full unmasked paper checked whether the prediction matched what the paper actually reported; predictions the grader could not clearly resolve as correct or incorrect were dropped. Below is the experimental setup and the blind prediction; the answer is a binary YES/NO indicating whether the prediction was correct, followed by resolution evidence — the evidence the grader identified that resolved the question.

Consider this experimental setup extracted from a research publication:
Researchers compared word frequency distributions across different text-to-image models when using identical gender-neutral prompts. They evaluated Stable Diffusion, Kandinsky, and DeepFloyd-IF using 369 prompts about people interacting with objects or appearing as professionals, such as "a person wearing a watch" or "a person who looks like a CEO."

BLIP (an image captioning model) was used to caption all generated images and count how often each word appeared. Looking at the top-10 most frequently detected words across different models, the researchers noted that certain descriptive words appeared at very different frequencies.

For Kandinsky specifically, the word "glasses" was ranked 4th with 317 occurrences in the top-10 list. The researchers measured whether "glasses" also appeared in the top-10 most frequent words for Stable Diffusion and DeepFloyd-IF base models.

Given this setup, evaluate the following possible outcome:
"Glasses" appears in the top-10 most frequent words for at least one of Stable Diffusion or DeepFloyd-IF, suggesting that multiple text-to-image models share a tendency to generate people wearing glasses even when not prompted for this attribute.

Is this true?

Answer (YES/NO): NO